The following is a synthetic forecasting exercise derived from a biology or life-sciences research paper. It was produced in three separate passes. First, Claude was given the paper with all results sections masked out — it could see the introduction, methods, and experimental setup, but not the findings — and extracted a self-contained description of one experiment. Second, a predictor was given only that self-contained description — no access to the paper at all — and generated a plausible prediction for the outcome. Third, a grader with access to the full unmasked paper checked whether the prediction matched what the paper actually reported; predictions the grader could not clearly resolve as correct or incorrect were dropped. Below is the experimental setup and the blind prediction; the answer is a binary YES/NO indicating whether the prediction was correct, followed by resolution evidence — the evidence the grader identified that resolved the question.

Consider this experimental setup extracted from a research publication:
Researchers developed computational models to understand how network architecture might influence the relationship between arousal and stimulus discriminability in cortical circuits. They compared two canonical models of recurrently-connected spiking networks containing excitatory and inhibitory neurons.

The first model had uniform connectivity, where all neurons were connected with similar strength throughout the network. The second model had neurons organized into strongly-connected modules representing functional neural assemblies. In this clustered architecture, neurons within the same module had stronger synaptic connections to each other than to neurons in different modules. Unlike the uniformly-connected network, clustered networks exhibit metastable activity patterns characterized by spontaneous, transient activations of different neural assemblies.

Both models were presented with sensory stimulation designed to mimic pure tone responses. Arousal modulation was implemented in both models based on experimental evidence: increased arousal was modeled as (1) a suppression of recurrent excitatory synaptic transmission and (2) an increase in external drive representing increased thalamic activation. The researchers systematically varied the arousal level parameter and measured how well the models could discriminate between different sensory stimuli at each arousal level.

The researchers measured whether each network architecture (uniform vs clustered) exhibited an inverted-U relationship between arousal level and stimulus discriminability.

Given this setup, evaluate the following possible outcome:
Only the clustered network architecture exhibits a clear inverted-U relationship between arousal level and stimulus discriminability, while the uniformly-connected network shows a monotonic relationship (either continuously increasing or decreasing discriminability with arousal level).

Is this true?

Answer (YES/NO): YES